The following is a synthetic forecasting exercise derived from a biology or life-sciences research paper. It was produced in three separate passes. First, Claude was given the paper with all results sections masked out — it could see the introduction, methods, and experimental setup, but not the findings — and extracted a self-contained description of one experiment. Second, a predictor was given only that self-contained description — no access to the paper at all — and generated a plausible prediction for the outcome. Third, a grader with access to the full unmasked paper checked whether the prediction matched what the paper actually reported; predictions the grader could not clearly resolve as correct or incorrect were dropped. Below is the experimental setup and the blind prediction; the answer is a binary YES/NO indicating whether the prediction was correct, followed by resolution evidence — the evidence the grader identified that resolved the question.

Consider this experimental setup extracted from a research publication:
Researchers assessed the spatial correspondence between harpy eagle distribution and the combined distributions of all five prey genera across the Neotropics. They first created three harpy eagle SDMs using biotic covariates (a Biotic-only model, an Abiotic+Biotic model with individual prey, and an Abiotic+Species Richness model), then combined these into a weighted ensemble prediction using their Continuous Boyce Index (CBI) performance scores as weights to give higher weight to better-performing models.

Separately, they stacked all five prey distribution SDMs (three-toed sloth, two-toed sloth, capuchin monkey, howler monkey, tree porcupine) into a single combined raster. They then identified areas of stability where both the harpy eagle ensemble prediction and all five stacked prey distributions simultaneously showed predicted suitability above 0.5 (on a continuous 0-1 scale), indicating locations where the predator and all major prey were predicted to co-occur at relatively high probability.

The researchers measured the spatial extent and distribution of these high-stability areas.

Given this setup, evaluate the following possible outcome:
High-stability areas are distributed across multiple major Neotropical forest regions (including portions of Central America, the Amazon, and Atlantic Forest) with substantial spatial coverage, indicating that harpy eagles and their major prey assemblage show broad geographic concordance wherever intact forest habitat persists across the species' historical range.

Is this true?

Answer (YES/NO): NO